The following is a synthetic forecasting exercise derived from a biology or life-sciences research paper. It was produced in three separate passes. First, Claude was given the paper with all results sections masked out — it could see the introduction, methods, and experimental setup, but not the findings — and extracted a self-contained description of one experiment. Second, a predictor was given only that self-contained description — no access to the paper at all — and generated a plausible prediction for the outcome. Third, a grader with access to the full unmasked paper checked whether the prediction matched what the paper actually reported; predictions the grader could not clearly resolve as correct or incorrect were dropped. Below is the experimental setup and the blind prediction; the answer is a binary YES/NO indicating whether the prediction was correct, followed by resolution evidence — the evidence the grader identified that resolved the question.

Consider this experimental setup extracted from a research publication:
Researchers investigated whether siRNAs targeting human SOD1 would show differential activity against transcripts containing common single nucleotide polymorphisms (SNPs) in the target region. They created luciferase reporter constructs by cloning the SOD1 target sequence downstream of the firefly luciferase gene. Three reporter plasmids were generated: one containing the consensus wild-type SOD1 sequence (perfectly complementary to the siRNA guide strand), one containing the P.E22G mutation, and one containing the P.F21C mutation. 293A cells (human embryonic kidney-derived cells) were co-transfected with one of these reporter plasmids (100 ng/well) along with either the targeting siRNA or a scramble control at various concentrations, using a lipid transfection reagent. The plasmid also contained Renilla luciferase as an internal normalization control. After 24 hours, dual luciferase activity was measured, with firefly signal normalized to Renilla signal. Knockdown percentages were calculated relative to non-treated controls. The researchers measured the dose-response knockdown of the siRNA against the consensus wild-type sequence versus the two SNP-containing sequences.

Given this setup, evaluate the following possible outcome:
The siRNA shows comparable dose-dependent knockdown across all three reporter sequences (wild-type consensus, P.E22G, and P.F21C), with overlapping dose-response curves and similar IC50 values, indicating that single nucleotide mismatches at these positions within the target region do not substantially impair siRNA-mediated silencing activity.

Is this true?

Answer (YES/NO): NO